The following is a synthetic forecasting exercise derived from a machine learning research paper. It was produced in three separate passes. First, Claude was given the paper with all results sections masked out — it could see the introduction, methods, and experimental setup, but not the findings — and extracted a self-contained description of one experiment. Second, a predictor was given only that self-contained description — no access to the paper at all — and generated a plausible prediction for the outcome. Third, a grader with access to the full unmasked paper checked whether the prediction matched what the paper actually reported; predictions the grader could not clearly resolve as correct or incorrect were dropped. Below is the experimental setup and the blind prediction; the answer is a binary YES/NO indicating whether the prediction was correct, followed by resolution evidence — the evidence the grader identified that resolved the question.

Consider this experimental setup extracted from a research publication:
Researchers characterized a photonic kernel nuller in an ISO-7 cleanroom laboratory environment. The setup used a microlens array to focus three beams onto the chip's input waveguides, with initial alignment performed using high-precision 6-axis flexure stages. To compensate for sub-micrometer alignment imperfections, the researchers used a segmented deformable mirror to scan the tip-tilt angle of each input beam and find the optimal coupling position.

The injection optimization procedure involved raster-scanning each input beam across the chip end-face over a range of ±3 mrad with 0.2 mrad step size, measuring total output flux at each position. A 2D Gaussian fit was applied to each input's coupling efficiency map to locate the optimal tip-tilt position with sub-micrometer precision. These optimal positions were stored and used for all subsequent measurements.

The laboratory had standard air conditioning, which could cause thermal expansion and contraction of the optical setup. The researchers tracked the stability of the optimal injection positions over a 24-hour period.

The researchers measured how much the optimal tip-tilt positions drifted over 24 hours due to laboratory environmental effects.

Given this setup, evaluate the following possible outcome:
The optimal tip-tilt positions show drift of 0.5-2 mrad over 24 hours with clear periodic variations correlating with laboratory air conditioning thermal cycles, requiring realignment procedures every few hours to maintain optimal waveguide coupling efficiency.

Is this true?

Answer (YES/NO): NO